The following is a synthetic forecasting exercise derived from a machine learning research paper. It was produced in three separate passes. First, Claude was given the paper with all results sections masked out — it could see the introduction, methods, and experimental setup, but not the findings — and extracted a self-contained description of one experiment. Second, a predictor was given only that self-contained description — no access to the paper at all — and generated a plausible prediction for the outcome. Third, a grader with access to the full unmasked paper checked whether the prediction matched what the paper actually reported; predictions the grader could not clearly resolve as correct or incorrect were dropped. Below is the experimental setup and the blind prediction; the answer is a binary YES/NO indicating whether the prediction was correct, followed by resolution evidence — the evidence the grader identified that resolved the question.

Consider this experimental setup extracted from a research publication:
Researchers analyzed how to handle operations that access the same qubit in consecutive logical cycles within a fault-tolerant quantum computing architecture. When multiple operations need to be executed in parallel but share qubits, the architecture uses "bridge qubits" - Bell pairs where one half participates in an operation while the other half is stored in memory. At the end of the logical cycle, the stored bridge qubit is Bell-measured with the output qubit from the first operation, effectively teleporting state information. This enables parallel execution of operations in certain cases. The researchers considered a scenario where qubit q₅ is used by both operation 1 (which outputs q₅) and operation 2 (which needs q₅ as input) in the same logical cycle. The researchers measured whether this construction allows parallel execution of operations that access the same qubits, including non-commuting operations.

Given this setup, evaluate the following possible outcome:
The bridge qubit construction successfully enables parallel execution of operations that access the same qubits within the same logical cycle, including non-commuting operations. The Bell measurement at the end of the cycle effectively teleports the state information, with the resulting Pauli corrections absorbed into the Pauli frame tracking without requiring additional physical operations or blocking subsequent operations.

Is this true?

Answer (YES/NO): YES